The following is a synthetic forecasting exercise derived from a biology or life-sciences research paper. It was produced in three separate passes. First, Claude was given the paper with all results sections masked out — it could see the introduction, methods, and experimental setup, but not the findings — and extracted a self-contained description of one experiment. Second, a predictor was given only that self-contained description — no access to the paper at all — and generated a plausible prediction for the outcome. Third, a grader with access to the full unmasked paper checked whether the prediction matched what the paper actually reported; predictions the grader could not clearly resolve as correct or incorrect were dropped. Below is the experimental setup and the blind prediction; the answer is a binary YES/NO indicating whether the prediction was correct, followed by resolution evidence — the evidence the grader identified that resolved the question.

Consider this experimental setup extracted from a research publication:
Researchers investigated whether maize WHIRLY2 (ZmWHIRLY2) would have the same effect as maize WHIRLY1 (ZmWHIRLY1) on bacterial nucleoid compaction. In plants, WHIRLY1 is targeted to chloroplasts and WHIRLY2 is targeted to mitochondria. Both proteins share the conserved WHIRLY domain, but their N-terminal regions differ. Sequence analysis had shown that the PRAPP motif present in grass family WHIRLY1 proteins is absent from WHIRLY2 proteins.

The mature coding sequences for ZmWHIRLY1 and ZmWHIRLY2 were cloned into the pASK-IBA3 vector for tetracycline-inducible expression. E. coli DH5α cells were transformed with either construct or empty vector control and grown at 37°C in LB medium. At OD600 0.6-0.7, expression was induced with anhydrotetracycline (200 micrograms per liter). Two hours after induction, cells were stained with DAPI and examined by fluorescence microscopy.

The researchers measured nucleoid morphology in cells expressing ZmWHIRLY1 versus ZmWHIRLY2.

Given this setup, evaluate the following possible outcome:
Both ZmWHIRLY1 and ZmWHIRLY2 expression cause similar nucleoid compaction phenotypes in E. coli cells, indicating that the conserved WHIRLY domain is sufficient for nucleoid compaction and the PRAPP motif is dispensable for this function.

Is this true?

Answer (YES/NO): NO